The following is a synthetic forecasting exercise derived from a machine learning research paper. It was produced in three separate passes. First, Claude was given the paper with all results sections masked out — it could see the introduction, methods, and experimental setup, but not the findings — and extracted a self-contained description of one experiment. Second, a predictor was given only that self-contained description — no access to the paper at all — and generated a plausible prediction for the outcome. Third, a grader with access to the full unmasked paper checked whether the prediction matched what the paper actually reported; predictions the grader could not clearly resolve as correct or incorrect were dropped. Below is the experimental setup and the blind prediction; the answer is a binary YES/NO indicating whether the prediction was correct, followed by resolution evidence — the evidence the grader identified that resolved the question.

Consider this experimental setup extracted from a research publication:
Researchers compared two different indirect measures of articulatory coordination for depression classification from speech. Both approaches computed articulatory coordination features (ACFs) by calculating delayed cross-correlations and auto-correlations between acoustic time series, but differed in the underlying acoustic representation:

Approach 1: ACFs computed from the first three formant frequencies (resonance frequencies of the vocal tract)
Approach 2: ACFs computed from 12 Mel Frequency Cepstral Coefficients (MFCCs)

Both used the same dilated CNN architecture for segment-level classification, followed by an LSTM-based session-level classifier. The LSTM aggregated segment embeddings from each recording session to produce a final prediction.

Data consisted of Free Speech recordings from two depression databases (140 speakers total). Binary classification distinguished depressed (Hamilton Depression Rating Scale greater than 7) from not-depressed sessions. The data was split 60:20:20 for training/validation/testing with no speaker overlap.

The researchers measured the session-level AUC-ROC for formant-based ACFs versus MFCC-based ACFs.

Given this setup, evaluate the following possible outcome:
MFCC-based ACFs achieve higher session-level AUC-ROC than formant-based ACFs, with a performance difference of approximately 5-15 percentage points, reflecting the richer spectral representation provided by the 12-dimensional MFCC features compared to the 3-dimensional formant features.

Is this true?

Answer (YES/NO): NO